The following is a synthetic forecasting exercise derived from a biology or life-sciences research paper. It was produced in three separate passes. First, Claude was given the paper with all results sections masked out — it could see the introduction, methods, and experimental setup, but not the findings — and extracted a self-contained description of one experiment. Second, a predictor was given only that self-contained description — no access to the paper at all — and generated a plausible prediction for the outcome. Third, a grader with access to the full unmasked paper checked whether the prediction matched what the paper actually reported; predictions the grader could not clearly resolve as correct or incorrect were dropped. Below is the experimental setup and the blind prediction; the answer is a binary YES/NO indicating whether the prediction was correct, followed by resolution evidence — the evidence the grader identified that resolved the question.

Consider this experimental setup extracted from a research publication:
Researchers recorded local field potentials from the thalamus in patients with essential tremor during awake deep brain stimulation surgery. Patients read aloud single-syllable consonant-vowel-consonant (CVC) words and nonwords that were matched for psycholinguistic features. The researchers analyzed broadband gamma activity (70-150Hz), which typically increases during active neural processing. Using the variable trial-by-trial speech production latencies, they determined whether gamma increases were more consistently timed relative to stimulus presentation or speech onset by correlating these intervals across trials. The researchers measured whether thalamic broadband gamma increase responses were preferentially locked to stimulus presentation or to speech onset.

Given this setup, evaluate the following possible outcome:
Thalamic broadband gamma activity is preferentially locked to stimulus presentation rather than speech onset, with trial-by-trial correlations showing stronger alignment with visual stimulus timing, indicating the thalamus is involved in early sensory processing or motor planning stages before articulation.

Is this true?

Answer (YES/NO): NO